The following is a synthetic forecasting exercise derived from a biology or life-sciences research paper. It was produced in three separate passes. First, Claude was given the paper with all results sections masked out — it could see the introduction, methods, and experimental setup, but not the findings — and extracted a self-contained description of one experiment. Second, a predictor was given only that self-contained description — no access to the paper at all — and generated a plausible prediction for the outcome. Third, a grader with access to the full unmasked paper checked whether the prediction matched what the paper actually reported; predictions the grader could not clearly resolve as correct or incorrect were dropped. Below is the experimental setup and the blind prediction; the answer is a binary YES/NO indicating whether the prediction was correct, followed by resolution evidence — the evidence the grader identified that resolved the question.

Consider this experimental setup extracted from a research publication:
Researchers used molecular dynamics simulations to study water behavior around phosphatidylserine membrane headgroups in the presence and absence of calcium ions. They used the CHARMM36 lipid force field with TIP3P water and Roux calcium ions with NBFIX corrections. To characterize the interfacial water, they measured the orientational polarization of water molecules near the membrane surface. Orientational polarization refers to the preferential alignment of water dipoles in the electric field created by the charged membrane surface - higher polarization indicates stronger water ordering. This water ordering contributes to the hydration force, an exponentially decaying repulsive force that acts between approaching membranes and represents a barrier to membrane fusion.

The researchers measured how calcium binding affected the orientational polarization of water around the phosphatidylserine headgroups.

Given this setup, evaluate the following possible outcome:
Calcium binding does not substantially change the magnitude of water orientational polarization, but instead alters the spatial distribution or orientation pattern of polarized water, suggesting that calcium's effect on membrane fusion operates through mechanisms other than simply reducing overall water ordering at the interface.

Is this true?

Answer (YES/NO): NO